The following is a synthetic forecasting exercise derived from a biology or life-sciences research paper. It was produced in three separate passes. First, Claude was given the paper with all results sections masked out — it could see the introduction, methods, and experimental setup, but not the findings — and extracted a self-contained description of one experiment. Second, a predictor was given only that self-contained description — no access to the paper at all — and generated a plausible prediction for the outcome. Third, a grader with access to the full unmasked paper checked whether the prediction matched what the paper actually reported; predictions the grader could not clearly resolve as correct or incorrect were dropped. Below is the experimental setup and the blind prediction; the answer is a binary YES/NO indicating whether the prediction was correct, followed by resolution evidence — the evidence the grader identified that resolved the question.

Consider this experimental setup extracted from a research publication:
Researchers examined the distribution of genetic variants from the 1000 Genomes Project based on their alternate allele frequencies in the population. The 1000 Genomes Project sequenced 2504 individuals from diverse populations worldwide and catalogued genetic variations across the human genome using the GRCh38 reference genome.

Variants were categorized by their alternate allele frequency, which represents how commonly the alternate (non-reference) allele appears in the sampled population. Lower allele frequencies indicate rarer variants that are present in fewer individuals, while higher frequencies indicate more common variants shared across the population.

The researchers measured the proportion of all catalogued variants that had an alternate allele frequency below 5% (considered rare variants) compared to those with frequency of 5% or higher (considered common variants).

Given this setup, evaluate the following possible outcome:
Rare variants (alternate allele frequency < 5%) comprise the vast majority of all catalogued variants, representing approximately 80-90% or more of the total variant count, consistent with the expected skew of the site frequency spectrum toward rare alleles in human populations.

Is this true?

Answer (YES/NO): YES